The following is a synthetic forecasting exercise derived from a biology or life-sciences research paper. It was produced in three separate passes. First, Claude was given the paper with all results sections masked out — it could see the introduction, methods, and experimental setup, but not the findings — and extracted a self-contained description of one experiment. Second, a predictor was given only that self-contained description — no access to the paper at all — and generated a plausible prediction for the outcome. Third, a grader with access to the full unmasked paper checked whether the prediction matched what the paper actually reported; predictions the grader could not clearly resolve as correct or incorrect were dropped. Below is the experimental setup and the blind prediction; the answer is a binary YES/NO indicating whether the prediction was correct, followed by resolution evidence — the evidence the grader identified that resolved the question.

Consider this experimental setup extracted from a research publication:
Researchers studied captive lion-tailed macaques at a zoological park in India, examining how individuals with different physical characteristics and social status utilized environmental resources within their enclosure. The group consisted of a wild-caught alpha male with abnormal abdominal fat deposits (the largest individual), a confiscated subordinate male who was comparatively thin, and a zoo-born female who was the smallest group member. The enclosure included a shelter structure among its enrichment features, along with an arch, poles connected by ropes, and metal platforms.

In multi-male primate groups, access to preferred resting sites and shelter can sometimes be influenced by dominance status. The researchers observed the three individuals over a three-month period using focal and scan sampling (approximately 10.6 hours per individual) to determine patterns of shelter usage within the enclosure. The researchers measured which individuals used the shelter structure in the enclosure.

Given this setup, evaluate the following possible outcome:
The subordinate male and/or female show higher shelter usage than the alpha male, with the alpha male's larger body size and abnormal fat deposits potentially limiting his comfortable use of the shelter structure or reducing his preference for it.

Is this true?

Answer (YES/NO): NO